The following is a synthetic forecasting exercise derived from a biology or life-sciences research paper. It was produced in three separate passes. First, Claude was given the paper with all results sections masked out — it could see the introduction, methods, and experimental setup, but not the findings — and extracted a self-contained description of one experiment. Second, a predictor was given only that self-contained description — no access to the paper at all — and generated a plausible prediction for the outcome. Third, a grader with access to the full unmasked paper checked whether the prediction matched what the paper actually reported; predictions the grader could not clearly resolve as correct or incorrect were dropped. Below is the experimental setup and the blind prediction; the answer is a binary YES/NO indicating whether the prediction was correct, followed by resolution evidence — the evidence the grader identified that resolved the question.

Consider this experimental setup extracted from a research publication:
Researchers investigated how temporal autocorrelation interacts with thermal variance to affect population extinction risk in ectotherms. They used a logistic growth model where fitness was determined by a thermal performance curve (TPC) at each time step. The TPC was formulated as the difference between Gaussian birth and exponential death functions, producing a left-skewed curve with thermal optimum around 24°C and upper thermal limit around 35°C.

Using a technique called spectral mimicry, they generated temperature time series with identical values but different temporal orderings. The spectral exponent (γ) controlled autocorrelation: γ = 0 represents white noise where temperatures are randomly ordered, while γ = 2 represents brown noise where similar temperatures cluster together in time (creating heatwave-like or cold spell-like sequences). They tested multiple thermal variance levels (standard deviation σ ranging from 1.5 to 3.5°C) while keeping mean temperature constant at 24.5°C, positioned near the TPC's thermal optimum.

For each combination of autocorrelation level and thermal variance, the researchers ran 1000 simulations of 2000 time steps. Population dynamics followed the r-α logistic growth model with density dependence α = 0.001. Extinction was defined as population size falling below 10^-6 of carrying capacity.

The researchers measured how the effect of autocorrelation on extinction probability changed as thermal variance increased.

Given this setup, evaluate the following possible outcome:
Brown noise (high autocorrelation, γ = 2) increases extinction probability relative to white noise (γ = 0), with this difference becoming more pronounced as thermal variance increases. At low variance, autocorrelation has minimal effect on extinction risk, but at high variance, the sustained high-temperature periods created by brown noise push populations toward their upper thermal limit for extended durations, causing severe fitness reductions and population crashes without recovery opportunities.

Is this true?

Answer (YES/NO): NO